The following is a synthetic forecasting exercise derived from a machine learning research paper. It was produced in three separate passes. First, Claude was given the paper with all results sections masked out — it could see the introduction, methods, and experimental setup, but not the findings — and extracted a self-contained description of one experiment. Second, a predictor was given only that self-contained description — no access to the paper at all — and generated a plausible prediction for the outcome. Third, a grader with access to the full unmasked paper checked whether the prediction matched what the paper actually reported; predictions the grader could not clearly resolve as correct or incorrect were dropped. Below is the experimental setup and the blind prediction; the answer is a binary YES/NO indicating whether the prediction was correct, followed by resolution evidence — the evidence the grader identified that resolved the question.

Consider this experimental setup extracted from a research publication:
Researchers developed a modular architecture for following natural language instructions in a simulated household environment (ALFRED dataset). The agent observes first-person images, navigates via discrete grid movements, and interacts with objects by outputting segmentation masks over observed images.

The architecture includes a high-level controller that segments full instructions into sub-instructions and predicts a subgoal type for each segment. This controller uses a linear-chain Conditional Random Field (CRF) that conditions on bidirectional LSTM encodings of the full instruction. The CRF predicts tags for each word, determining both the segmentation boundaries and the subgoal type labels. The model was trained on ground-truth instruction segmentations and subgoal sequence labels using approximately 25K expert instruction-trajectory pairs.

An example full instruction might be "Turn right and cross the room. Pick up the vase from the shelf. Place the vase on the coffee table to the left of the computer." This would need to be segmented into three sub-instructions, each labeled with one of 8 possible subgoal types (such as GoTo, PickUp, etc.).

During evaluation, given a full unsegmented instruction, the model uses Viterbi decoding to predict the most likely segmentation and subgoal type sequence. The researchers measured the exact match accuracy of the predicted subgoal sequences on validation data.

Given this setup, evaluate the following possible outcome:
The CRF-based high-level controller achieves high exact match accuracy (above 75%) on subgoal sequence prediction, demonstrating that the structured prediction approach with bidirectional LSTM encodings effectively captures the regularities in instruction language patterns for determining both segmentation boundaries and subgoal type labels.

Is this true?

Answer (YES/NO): YES